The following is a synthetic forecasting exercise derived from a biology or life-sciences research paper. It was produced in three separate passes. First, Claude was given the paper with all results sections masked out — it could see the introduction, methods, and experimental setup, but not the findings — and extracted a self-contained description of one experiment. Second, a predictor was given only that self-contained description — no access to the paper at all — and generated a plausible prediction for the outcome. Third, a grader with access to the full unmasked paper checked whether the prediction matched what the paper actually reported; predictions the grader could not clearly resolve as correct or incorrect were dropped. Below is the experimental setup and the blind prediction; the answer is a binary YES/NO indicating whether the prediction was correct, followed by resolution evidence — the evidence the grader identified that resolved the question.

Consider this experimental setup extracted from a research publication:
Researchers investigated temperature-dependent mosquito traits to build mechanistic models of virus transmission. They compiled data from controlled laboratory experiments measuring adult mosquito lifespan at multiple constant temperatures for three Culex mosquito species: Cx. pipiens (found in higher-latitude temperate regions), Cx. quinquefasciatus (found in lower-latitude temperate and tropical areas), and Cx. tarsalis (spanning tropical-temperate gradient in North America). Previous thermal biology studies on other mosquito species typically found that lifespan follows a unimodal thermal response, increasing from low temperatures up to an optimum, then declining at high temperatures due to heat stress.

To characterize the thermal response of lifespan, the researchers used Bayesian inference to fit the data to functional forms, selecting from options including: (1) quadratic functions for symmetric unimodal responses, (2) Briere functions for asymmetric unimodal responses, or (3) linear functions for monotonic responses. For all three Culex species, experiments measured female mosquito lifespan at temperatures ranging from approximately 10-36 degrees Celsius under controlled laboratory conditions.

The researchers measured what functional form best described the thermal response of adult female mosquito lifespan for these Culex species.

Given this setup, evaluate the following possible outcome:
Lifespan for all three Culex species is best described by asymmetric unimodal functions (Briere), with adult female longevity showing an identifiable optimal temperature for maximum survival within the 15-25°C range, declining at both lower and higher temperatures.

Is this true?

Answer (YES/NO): NO